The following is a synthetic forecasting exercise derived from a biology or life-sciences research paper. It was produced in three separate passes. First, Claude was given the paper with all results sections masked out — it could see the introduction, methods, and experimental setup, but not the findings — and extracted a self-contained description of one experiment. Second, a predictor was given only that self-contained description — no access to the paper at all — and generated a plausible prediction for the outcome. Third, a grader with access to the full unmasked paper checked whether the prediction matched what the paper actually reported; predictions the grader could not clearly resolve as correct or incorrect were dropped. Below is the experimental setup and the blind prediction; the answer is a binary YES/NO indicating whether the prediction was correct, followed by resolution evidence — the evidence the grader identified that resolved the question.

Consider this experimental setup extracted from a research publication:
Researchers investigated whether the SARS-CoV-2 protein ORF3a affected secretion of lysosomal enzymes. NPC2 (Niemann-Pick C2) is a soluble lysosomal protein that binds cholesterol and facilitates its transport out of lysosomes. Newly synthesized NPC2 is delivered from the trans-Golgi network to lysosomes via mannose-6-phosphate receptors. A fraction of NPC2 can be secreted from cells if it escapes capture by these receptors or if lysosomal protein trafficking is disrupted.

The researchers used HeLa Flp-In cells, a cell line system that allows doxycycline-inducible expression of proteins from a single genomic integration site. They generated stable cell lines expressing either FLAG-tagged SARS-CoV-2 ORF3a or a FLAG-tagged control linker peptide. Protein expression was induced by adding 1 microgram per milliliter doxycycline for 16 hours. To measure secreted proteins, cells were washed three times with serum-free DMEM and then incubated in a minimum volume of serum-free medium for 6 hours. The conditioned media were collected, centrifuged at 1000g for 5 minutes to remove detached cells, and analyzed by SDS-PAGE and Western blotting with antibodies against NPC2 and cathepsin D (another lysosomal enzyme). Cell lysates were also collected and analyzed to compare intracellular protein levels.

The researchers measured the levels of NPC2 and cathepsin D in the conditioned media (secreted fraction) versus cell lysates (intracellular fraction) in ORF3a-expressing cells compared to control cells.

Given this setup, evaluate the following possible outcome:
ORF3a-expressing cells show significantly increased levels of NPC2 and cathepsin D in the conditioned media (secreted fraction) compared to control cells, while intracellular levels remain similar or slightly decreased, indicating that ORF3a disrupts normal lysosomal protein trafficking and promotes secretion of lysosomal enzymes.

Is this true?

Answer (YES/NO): YES